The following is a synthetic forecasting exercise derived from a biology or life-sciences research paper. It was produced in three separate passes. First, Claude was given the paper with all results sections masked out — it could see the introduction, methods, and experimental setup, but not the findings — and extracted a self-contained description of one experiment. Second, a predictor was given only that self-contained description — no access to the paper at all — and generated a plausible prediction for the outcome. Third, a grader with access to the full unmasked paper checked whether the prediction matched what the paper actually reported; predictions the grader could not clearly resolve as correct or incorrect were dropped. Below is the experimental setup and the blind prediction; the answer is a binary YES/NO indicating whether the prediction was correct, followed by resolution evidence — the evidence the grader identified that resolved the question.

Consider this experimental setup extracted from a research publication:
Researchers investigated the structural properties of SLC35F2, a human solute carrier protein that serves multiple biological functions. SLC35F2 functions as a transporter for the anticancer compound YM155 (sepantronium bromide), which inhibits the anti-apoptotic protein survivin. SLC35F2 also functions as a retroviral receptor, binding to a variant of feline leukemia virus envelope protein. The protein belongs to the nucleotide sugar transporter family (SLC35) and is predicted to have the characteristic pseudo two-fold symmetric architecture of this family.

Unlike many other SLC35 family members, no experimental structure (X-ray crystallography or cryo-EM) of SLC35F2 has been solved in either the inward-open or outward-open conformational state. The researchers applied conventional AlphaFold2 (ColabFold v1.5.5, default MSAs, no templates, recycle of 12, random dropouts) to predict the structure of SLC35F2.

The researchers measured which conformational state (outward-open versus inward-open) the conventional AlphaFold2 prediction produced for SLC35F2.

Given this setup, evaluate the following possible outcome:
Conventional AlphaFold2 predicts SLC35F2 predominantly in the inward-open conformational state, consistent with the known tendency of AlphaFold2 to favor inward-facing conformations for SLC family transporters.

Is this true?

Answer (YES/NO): NO